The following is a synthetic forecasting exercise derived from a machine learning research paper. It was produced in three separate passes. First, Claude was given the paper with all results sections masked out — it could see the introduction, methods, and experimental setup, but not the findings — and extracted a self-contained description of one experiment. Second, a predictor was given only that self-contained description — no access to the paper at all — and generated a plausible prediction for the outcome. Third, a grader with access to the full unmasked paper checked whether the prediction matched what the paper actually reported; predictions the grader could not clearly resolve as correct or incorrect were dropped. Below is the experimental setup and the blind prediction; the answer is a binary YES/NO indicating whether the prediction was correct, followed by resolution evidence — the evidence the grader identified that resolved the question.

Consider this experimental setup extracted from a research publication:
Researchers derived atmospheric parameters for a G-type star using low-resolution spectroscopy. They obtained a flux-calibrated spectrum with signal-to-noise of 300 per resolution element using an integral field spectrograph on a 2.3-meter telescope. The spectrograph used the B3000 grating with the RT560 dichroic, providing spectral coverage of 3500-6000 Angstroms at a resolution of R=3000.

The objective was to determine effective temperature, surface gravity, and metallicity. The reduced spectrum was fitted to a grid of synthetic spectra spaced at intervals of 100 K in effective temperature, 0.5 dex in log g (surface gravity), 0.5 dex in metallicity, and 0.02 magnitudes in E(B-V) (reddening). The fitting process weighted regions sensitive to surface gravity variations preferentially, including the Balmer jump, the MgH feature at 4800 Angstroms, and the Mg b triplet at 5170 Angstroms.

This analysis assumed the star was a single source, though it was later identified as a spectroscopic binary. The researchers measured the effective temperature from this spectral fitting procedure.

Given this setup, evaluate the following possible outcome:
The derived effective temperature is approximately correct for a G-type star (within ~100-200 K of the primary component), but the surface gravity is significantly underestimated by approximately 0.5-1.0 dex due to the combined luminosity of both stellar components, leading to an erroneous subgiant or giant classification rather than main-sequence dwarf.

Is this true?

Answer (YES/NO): NO